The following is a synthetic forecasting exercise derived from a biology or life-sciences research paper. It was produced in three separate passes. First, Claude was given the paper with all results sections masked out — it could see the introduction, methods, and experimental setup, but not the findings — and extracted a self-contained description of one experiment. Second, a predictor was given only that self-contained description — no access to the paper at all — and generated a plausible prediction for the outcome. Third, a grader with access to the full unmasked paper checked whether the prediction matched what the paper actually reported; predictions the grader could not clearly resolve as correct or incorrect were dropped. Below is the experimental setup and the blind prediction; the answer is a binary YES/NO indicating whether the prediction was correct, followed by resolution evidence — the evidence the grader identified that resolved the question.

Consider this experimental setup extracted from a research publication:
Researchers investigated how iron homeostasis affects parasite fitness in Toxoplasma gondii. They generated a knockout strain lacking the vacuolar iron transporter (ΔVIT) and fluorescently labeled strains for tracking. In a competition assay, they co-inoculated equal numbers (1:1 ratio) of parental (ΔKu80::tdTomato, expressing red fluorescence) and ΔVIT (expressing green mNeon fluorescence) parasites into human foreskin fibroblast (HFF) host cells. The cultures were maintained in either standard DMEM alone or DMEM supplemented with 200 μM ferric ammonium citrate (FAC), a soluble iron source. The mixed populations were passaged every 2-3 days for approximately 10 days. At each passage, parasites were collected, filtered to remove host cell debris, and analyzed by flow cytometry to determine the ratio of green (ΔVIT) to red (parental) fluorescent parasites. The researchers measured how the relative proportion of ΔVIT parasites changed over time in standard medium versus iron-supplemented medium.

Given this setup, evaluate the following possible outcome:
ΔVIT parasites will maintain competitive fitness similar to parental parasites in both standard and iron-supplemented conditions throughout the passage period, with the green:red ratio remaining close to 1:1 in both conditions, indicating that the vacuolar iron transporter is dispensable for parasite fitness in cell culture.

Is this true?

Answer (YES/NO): NO